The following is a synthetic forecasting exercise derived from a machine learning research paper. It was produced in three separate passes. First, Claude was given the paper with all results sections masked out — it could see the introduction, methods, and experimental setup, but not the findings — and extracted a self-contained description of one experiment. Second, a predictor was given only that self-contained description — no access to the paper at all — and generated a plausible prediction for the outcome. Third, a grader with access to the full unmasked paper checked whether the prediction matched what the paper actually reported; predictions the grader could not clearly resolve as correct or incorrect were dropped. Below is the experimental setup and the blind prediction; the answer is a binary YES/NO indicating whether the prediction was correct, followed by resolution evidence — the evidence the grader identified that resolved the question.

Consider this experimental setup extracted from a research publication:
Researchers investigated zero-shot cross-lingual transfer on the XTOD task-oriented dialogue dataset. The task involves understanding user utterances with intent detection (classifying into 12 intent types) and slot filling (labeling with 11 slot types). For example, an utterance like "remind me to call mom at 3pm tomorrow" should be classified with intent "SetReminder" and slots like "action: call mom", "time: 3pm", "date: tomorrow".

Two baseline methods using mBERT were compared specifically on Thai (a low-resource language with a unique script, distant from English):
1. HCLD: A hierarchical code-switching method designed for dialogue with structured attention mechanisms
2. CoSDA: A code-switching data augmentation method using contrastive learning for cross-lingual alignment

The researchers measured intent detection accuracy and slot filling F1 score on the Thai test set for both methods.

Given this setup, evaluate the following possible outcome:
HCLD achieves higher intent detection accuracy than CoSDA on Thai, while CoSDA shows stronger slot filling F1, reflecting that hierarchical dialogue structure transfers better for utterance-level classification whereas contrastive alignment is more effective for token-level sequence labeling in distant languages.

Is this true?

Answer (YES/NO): YES